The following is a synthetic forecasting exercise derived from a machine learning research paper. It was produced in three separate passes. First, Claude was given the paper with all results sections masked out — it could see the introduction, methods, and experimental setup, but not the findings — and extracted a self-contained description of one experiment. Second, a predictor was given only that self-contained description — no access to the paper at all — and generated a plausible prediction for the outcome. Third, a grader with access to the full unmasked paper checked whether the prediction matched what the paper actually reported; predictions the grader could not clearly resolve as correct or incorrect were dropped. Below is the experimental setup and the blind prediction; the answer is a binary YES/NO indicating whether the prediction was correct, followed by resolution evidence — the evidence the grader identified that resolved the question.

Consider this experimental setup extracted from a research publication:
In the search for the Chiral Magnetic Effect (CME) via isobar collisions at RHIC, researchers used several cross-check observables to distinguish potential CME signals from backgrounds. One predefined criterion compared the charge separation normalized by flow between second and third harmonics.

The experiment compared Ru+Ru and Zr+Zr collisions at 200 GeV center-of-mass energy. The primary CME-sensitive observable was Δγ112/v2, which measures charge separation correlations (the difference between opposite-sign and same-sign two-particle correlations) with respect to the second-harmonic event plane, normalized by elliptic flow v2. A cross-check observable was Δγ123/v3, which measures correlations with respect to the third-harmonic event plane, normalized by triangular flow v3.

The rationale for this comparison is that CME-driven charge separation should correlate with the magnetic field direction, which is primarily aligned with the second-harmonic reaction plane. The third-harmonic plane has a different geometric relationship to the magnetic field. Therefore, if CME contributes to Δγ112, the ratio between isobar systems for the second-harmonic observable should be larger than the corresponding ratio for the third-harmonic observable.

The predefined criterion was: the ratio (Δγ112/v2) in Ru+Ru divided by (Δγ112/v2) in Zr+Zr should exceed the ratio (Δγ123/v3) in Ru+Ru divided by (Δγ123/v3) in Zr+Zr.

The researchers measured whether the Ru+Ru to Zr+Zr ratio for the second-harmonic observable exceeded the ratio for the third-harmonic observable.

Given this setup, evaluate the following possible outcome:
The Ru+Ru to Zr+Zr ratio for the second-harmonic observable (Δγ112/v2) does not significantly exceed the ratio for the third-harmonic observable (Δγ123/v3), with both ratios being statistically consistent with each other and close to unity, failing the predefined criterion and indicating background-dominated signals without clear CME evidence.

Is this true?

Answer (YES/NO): YES